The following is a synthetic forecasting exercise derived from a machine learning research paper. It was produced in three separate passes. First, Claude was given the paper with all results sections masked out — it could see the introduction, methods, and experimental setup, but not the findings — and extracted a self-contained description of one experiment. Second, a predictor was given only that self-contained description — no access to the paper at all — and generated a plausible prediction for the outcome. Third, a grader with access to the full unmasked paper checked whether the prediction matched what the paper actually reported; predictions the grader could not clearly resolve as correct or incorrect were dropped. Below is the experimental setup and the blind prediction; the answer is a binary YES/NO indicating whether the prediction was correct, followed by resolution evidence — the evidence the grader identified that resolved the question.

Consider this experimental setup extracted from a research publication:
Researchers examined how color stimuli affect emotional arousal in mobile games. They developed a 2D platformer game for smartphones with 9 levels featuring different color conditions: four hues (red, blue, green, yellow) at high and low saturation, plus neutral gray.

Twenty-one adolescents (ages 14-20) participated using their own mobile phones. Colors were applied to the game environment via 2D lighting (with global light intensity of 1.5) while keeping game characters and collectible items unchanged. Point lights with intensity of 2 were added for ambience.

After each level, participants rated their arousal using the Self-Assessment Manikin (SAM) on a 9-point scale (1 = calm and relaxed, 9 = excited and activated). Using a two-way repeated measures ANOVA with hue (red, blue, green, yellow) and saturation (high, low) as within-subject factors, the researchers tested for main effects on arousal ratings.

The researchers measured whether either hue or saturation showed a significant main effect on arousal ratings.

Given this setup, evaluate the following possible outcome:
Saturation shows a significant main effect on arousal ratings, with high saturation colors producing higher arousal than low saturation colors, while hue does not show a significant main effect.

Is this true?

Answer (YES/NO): NO